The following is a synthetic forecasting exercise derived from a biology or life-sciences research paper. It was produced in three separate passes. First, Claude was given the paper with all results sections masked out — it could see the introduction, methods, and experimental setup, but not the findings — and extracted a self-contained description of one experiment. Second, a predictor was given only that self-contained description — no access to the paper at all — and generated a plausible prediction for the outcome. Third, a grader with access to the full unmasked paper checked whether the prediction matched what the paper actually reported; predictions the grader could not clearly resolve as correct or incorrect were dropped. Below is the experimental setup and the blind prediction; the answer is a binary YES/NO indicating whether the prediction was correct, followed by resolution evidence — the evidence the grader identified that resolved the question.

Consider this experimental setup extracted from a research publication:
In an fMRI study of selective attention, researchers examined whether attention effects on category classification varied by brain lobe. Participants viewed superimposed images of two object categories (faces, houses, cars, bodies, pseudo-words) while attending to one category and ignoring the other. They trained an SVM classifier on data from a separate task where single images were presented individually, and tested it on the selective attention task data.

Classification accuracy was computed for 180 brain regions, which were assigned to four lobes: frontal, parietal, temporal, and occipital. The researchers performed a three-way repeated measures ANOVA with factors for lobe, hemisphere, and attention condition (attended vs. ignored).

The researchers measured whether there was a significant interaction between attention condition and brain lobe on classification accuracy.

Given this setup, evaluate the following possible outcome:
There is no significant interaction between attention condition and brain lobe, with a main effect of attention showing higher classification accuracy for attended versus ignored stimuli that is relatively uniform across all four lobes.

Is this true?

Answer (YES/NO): NO